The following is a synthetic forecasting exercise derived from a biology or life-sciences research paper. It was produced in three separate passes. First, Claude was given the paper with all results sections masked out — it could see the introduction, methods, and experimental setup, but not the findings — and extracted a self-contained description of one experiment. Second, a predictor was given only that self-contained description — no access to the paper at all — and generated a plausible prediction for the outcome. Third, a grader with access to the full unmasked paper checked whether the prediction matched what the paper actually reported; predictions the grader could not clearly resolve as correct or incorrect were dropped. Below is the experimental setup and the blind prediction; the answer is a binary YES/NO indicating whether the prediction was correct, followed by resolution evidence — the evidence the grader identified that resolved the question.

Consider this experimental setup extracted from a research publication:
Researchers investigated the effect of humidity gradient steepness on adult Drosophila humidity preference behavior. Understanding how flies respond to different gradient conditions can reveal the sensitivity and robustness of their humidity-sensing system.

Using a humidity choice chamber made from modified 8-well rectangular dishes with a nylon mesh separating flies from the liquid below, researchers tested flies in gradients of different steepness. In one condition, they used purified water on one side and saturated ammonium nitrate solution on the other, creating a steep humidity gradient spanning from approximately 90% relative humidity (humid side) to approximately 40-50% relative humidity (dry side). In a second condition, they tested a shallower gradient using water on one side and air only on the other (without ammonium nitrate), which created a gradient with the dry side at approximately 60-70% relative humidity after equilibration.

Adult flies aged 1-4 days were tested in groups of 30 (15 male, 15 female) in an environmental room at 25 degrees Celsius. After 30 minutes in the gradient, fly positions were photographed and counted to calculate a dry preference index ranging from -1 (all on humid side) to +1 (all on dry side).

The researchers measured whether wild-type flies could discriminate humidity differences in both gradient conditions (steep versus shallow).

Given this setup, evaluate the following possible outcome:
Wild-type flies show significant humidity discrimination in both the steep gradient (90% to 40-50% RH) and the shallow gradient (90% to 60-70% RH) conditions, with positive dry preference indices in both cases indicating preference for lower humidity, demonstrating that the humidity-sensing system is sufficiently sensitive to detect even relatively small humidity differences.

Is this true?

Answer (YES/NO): YES